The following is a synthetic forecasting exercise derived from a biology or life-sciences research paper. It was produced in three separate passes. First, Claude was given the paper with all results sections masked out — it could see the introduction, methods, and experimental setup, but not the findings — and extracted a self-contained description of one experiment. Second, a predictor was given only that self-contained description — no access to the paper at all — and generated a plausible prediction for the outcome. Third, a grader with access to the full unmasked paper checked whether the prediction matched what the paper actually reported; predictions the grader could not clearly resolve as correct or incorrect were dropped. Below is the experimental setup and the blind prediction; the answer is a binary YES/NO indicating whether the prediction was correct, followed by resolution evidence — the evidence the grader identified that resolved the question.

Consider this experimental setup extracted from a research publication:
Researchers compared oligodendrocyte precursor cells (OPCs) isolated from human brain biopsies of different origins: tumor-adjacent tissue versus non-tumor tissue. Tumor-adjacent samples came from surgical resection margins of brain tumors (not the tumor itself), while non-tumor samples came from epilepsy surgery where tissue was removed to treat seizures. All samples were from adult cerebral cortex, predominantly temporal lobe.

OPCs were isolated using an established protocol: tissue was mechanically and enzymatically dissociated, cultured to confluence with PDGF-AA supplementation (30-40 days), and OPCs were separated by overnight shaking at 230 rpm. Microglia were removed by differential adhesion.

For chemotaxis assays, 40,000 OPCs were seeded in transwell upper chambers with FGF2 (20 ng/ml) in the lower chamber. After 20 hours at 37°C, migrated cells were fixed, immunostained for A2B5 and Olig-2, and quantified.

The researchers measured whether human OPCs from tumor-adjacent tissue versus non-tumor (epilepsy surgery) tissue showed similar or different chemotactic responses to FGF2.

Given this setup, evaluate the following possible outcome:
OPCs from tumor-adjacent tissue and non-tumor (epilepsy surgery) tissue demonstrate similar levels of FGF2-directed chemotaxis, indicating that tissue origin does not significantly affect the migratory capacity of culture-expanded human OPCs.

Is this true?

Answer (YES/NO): YES